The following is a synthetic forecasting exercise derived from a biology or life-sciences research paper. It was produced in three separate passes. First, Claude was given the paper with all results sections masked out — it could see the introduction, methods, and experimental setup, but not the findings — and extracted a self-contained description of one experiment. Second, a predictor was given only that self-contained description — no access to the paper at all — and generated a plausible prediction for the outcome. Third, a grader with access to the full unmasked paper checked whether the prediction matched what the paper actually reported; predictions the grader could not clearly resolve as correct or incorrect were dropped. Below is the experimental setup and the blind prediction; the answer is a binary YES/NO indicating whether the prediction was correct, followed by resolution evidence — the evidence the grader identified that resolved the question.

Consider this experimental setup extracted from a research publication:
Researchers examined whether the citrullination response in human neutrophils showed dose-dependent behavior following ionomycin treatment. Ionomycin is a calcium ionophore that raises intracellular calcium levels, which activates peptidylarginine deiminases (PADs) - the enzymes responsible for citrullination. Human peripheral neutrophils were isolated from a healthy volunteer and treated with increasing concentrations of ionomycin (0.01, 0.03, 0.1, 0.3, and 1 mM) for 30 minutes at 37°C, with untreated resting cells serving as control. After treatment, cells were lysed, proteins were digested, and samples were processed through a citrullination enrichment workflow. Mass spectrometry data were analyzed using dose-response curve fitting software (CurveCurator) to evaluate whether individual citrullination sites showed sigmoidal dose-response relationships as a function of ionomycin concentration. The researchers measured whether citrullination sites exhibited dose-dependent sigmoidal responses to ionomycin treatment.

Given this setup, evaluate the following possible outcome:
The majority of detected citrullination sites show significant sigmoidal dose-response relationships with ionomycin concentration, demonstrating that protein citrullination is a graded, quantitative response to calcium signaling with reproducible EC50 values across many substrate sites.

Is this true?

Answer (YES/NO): NO